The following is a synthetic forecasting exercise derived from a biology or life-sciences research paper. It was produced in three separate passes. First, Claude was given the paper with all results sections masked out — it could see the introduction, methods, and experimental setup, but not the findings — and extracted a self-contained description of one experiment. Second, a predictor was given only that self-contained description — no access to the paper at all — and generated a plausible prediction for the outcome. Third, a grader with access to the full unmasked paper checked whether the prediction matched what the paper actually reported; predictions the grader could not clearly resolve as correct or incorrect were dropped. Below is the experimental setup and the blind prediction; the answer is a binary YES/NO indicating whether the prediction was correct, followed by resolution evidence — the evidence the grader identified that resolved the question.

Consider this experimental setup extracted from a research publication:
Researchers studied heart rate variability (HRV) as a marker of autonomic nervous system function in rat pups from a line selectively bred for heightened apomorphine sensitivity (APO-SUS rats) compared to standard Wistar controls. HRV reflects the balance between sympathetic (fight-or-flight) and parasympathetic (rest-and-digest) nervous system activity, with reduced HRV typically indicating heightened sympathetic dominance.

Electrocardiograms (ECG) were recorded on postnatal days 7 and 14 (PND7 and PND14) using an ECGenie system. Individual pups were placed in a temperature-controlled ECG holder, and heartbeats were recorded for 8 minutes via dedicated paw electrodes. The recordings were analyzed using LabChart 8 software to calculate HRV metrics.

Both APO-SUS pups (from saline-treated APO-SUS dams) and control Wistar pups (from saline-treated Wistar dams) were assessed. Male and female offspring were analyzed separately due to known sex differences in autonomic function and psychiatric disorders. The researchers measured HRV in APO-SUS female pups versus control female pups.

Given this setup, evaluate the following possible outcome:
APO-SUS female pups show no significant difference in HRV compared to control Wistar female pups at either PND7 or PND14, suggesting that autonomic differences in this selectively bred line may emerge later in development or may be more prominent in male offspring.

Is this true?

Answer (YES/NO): NO